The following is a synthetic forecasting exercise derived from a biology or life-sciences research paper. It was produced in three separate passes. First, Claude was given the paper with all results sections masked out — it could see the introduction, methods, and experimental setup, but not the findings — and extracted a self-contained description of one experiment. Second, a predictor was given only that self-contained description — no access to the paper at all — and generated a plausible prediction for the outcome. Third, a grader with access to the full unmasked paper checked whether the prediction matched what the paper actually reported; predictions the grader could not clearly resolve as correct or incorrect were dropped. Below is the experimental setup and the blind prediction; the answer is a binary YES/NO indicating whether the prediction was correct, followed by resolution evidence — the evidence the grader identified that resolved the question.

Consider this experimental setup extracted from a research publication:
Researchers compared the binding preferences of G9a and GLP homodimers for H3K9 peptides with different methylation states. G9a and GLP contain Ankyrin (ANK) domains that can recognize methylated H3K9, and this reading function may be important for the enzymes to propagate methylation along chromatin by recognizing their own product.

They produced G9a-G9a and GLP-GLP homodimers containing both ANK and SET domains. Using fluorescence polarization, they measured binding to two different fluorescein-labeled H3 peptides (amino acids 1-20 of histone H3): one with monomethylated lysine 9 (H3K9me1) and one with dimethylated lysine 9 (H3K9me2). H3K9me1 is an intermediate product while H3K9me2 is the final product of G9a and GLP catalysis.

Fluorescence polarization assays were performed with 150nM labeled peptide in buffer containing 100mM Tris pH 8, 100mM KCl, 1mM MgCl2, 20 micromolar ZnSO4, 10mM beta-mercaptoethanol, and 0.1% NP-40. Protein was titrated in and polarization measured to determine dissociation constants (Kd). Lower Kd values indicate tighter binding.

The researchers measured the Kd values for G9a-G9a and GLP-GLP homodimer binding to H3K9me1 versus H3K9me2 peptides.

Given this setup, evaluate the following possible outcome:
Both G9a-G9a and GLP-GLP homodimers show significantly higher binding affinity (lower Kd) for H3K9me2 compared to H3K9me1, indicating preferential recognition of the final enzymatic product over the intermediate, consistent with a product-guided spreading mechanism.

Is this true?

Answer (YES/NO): NO